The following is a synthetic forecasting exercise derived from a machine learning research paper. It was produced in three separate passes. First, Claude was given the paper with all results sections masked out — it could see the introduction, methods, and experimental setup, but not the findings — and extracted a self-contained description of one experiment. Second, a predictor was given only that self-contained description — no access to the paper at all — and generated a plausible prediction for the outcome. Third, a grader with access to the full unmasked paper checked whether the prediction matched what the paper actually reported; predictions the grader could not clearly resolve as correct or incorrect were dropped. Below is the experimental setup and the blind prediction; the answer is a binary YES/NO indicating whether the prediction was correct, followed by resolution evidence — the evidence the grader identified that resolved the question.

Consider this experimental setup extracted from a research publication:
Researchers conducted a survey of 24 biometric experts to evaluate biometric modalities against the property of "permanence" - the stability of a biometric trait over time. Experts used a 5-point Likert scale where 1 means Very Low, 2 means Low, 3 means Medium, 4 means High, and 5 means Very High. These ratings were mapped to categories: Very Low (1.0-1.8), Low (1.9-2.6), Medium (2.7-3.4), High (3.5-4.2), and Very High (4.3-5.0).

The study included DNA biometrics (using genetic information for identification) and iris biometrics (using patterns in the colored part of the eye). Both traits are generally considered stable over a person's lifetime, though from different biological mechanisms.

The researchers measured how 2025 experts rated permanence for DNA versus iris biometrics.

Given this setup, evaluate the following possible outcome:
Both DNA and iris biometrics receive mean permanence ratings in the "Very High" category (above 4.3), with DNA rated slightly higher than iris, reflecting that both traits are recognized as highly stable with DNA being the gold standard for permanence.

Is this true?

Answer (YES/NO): YES